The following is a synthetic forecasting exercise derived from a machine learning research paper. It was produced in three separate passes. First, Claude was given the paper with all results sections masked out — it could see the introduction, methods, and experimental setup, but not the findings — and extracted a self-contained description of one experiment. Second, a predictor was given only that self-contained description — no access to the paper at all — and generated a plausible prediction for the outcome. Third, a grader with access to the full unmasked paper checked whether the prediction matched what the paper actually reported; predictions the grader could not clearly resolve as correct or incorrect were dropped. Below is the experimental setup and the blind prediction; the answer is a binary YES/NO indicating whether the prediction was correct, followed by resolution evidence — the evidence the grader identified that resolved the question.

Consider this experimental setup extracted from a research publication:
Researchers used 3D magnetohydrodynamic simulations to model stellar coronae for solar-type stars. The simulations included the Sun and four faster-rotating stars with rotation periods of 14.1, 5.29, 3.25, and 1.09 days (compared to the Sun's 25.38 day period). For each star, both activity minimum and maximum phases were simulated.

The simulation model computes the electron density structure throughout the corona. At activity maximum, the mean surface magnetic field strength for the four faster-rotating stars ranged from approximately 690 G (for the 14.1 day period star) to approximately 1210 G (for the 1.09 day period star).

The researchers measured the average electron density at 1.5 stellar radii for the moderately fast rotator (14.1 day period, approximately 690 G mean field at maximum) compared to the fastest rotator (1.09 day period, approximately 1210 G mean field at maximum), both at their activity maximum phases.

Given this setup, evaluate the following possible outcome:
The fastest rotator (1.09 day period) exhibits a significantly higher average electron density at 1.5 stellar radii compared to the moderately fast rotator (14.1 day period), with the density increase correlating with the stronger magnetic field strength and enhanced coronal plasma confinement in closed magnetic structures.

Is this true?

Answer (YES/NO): YES